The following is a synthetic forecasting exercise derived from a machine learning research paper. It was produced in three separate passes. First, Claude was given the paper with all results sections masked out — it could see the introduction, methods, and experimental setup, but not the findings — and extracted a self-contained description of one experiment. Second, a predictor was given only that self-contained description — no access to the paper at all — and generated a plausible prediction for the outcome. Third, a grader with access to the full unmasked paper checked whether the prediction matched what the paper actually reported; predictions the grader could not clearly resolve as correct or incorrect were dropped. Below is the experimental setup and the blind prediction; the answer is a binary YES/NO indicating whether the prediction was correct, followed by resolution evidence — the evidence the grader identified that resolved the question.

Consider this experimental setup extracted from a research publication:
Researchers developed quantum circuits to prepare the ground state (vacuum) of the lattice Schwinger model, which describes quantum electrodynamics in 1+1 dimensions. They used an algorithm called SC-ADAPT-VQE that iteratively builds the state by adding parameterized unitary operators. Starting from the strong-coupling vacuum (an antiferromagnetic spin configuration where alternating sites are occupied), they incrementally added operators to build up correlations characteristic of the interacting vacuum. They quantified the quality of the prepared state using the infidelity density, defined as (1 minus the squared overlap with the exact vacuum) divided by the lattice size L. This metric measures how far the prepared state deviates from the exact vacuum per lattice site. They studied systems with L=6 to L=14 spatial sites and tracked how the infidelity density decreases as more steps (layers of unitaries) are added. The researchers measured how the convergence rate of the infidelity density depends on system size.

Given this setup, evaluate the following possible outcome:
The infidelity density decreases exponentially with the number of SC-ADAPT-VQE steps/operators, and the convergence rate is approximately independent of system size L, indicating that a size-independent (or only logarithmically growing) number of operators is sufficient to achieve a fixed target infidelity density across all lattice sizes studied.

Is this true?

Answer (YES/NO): YES